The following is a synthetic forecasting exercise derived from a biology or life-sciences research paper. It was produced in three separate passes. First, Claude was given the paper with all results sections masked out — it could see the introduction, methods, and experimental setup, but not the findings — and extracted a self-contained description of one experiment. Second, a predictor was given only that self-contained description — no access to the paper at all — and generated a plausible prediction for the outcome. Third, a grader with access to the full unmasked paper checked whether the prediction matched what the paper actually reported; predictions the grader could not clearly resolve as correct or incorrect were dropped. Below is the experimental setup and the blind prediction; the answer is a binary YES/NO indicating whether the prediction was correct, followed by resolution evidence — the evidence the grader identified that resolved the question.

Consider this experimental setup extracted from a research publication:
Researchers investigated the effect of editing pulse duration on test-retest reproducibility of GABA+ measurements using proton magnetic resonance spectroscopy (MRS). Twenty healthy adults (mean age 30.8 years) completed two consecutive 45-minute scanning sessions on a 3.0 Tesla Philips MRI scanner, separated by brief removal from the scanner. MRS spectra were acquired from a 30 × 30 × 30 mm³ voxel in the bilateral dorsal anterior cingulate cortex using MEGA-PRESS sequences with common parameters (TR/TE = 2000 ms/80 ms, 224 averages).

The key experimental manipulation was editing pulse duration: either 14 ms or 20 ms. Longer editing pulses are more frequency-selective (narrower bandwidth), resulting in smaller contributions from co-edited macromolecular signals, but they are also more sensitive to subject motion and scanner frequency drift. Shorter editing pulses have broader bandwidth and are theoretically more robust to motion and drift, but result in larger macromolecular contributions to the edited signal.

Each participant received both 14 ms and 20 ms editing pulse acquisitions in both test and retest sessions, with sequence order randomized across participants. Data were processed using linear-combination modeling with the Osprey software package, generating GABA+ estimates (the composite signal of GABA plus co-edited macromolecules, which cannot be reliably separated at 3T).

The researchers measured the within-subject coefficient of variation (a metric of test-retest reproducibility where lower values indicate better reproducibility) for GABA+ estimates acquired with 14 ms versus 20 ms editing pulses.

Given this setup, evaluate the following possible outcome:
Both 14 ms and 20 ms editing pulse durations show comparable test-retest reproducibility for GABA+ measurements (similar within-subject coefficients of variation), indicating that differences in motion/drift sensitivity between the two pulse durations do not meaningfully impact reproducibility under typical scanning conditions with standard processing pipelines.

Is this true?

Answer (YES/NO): YES